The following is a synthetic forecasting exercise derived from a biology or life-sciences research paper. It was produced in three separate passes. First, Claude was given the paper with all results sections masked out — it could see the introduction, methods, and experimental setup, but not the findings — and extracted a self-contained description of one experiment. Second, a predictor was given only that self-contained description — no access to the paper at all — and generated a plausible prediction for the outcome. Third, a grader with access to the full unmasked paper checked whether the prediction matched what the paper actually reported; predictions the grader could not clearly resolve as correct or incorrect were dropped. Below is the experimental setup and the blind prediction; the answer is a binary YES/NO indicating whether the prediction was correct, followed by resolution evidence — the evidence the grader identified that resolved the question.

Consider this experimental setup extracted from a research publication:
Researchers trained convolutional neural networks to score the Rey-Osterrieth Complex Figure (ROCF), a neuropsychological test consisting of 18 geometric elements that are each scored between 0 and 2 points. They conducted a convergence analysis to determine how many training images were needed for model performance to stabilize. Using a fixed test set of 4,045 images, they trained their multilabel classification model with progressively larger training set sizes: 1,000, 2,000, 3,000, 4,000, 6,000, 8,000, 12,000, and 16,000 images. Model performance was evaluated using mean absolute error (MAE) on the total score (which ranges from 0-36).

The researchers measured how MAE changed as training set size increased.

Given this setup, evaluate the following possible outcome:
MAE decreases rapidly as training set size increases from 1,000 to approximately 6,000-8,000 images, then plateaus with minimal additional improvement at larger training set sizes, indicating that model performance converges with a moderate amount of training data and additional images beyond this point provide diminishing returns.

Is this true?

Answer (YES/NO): YES